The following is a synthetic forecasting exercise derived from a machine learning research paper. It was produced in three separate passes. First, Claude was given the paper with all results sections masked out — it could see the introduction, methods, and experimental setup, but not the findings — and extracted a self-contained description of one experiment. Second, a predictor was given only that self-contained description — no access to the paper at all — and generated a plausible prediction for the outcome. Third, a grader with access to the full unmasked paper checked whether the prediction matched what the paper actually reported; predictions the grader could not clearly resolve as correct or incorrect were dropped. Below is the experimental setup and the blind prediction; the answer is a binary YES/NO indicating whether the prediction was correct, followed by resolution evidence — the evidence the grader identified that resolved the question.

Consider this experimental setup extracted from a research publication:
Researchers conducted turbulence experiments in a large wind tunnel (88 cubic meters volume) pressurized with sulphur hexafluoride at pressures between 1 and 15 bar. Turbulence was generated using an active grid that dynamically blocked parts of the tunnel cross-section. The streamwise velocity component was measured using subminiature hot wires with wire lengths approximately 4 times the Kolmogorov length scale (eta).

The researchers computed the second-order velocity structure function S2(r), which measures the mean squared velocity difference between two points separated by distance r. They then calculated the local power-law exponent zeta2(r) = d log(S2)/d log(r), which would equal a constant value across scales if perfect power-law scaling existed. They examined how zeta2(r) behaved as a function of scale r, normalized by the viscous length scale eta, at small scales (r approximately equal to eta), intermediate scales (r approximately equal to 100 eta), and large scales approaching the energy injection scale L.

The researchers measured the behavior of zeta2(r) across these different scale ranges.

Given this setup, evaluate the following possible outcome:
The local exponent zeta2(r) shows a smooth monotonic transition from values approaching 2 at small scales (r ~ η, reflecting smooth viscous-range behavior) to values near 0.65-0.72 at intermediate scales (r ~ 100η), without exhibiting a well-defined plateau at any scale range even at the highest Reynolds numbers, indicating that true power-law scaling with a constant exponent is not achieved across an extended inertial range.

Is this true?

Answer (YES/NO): YES